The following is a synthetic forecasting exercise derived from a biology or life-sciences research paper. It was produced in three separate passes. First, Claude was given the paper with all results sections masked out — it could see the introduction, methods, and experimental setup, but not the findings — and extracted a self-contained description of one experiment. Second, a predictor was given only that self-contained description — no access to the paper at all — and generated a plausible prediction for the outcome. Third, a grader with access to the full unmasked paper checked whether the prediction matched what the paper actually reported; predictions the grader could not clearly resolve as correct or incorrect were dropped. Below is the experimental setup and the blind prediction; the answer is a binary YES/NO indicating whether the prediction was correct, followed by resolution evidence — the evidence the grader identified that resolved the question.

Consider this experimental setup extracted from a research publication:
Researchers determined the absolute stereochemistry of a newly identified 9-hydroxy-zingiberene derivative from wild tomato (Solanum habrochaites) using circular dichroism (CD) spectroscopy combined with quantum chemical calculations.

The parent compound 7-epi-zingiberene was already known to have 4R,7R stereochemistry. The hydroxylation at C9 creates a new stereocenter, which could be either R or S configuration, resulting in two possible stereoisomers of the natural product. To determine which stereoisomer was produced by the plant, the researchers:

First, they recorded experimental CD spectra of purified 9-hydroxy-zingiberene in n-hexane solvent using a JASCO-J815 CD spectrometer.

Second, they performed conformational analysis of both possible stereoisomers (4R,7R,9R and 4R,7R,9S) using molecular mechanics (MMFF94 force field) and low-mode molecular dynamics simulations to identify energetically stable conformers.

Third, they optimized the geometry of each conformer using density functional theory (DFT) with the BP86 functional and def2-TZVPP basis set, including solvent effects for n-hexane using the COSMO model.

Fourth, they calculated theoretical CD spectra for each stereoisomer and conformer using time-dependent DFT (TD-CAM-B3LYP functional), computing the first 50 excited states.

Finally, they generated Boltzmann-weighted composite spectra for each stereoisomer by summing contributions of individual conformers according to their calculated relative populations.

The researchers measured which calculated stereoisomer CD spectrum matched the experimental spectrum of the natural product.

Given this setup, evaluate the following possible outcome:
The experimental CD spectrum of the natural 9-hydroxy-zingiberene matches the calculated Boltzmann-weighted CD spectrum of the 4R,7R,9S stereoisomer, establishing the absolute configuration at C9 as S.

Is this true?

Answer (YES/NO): YES